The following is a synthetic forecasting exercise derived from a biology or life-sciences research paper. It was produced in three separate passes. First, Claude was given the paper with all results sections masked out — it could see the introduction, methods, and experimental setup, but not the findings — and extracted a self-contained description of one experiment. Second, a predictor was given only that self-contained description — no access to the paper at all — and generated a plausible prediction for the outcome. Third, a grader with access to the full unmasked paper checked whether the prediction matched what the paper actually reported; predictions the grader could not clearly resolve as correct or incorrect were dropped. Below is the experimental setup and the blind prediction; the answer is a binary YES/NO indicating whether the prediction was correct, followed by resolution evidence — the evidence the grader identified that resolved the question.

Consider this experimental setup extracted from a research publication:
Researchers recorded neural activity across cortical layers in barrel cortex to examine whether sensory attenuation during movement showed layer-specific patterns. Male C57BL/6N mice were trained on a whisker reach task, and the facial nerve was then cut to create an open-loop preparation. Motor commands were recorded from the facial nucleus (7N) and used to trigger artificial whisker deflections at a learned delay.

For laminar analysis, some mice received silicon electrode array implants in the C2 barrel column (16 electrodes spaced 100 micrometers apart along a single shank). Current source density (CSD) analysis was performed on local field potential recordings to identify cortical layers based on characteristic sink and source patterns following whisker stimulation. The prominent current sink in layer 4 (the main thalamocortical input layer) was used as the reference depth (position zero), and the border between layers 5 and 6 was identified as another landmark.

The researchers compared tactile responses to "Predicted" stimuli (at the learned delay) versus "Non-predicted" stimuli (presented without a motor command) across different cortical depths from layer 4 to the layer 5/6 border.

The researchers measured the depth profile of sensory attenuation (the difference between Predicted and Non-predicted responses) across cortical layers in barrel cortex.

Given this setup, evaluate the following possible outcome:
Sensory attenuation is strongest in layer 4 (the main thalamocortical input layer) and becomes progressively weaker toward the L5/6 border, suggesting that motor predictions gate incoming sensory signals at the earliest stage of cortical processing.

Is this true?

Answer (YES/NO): NO